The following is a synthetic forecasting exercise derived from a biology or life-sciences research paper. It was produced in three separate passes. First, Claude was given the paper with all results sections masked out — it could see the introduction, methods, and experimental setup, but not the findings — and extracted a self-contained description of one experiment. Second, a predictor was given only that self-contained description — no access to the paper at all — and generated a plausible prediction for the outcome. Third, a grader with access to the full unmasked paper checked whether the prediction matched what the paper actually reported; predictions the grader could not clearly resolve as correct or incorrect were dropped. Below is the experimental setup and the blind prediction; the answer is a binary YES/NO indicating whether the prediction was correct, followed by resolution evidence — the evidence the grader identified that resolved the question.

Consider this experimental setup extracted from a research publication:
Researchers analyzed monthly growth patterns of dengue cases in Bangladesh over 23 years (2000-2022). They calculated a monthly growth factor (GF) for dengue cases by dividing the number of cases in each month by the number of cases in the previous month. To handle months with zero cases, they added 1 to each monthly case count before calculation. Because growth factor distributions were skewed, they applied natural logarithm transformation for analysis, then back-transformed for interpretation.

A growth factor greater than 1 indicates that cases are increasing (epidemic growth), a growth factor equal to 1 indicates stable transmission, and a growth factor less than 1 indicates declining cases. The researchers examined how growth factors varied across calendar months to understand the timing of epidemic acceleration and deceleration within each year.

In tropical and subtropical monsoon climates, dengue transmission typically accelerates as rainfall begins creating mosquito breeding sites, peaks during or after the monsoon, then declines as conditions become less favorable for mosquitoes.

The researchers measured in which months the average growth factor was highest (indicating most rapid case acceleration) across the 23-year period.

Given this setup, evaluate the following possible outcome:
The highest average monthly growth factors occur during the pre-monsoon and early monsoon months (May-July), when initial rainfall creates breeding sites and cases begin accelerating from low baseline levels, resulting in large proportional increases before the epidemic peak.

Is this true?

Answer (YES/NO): NO